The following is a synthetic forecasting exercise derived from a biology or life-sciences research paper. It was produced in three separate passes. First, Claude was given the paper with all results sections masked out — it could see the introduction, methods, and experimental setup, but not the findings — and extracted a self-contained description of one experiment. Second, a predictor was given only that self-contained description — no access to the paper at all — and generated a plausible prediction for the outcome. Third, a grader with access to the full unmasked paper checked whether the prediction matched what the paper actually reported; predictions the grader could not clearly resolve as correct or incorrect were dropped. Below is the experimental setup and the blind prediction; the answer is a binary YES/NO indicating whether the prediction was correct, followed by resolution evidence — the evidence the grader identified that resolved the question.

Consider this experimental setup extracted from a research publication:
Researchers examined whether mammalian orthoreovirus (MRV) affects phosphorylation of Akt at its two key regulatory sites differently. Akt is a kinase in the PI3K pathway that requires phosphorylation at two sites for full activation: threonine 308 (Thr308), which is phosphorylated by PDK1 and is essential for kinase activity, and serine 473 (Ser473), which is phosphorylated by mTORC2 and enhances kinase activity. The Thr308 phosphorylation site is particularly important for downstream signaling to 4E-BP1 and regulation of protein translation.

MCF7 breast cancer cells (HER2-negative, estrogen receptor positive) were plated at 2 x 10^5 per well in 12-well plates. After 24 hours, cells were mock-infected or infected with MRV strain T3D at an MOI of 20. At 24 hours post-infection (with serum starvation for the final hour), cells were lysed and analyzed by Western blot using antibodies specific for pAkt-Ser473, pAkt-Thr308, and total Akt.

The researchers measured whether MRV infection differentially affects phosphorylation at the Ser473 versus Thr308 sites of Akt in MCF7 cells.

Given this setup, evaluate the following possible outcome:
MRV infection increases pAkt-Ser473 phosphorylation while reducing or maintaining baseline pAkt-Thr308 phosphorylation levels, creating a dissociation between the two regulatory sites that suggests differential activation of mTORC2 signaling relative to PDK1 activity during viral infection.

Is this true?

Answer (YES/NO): NO